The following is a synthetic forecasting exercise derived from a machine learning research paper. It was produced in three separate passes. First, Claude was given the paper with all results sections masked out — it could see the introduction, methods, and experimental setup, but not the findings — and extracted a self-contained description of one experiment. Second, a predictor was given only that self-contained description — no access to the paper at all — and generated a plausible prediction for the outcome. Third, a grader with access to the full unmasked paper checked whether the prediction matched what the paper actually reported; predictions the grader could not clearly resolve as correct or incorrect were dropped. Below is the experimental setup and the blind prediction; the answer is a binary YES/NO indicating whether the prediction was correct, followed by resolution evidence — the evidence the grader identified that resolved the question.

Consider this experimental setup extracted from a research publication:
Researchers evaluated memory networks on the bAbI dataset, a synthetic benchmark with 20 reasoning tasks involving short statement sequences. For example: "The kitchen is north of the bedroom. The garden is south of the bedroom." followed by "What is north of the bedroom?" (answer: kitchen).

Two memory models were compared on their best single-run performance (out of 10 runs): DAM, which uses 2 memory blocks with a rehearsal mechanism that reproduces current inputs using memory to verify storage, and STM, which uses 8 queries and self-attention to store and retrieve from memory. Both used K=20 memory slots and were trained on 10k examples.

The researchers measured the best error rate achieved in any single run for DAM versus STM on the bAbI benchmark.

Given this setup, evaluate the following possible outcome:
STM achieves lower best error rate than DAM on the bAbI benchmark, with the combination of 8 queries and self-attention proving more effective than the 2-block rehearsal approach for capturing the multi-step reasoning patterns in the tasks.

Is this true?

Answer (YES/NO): YES